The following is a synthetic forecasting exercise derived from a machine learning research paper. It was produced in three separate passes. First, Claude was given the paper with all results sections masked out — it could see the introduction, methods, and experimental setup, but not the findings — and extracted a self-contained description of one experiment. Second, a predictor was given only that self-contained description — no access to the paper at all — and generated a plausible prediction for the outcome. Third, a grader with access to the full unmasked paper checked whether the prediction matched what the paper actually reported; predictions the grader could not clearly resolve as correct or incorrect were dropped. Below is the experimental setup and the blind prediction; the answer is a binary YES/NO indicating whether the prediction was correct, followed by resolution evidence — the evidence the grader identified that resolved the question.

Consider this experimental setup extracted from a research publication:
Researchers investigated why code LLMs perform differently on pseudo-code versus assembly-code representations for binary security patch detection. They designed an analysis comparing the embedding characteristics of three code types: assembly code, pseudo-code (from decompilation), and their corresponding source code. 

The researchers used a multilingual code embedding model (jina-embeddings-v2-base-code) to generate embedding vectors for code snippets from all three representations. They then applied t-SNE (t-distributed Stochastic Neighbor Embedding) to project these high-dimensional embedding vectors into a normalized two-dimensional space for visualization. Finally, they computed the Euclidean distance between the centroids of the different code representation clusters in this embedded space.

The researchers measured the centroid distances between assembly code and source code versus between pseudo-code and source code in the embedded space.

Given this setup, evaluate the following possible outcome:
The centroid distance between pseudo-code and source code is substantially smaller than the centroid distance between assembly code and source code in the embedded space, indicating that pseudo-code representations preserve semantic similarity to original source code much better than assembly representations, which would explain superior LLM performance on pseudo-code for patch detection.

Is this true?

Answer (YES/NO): YES